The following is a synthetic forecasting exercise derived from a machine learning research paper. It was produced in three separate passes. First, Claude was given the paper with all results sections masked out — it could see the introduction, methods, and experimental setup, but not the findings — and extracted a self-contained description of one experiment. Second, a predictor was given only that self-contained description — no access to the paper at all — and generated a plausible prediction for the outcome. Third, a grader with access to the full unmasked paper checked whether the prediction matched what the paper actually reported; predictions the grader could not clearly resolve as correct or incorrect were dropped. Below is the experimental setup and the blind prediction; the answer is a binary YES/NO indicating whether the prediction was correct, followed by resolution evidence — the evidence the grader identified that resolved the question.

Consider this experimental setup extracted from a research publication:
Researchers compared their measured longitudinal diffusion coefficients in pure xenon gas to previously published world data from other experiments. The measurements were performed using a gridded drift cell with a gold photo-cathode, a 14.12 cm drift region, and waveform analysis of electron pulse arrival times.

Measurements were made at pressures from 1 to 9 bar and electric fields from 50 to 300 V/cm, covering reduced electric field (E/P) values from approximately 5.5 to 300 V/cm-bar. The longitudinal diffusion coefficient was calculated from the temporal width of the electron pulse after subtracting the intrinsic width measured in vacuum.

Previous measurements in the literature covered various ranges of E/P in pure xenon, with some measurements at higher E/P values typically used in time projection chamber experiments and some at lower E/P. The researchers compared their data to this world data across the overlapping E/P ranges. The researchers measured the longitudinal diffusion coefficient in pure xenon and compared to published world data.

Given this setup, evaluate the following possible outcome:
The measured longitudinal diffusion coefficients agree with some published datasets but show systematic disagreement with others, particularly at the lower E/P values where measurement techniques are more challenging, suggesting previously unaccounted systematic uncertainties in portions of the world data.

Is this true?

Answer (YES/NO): NO